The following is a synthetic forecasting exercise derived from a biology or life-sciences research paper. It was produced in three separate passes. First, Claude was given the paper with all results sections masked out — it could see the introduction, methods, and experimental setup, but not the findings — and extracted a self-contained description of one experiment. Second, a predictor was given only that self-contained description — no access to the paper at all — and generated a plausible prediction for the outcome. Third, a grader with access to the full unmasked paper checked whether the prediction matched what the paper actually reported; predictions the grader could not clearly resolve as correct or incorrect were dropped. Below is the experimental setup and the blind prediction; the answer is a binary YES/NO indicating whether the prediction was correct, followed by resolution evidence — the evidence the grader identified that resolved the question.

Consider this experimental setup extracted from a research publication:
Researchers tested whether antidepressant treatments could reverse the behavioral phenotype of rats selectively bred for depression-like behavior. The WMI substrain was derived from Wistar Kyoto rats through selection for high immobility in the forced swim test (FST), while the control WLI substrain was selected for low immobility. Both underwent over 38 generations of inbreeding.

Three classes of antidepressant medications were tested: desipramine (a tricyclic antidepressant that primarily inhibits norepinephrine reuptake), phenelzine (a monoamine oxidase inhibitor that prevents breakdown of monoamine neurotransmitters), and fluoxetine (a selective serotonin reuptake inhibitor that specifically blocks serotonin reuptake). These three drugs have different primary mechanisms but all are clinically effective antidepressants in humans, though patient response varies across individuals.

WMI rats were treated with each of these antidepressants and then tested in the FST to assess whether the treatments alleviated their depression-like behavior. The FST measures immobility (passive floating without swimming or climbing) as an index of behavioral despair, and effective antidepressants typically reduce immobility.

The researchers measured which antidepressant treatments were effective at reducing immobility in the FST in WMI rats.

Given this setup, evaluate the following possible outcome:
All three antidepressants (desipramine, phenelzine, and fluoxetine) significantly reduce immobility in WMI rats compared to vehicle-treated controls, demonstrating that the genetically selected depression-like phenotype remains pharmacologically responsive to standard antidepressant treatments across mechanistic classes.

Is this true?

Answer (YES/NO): NO